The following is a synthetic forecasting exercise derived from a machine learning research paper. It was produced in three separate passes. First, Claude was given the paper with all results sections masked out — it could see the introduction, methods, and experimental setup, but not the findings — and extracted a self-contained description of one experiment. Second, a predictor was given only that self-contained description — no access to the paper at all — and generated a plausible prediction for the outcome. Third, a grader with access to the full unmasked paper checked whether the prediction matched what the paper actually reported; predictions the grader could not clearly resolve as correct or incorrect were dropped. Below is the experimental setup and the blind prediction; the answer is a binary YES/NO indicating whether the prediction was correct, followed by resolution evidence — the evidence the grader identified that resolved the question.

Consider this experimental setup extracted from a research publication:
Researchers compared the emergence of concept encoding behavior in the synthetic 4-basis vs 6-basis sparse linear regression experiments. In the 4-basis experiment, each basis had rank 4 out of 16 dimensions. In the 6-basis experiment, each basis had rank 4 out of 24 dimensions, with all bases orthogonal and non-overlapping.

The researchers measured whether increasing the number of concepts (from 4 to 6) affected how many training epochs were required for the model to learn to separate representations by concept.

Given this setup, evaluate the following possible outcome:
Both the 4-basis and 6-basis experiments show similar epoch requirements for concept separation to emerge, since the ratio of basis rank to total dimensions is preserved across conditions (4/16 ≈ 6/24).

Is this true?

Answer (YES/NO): NO